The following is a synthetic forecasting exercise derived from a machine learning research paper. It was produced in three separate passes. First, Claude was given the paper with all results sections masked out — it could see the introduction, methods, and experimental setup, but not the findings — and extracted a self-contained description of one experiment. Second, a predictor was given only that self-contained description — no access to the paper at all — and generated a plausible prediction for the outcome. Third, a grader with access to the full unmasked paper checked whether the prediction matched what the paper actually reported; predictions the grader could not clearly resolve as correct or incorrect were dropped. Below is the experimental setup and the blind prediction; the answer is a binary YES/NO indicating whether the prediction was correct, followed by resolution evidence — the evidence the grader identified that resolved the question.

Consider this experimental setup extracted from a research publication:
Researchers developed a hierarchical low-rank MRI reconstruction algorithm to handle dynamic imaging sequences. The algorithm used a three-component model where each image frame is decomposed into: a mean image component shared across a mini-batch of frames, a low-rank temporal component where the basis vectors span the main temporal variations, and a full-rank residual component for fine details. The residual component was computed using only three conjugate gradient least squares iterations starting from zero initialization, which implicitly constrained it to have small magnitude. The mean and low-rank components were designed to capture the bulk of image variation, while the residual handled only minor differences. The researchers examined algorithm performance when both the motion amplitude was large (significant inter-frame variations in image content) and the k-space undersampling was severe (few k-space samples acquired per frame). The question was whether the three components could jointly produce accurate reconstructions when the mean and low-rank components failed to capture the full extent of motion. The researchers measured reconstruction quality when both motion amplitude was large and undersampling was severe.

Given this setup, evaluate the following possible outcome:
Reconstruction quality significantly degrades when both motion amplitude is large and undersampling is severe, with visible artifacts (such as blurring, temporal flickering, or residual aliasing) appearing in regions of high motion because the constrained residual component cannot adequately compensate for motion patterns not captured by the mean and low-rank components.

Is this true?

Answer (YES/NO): YES